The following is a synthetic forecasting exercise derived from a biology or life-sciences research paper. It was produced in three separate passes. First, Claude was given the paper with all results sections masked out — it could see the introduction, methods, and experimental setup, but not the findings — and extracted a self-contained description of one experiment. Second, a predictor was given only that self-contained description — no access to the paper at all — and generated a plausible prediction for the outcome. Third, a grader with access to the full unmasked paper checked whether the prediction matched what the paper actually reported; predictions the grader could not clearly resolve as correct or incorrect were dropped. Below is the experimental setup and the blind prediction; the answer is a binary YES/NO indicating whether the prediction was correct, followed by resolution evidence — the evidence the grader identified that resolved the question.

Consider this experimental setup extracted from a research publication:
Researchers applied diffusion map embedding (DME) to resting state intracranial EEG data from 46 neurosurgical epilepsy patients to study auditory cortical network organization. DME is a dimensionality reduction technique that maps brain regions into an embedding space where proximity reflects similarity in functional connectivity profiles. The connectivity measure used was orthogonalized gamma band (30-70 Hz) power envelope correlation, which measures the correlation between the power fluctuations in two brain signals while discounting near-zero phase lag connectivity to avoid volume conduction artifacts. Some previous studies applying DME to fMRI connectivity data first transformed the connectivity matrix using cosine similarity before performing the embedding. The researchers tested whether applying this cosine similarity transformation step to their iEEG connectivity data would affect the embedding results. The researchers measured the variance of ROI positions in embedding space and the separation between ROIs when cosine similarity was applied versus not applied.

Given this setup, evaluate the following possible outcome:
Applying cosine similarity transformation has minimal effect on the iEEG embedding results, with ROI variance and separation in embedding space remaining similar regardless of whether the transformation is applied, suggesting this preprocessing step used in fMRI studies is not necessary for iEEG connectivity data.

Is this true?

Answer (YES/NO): NO